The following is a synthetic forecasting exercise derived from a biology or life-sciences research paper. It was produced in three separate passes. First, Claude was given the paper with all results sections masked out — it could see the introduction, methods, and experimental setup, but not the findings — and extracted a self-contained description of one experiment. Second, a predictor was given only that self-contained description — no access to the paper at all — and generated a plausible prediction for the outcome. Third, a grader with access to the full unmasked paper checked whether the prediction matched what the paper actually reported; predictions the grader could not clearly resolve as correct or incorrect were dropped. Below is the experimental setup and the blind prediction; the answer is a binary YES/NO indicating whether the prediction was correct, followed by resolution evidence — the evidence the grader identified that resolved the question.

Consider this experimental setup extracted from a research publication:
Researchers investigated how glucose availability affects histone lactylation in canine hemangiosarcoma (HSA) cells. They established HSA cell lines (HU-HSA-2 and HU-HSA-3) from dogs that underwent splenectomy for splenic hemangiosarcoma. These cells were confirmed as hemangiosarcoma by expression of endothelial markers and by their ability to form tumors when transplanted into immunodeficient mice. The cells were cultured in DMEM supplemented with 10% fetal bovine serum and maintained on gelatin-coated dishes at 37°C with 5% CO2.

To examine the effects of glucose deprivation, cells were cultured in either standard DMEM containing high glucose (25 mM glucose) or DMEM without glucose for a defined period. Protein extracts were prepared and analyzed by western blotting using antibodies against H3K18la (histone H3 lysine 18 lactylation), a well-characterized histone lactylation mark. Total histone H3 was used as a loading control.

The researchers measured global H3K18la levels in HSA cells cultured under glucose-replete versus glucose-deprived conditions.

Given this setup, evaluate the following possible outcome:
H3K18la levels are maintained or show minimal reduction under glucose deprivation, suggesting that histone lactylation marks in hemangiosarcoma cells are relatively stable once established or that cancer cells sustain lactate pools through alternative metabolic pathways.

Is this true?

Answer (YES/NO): NO